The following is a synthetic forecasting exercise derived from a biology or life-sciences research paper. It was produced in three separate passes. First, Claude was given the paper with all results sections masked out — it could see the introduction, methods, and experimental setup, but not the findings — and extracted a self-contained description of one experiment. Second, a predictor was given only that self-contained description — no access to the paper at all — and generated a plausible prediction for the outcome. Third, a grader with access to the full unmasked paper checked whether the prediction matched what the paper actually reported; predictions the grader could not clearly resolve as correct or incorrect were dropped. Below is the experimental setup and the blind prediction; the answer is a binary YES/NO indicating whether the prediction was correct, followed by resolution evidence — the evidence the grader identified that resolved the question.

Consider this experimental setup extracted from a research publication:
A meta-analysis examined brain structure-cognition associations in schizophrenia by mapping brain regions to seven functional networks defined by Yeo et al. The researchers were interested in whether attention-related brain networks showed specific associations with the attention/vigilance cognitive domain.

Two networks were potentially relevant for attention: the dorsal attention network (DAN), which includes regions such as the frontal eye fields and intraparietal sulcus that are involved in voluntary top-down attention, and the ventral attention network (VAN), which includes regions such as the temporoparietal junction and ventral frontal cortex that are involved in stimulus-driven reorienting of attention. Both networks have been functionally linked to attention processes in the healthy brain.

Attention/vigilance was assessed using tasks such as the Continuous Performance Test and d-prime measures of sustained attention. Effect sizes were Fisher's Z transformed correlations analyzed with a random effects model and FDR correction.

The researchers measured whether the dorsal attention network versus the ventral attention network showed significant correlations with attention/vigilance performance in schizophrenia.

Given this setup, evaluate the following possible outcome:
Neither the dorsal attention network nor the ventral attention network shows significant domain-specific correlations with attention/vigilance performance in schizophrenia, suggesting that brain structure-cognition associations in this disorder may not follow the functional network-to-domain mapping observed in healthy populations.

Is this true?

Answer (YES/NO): NO